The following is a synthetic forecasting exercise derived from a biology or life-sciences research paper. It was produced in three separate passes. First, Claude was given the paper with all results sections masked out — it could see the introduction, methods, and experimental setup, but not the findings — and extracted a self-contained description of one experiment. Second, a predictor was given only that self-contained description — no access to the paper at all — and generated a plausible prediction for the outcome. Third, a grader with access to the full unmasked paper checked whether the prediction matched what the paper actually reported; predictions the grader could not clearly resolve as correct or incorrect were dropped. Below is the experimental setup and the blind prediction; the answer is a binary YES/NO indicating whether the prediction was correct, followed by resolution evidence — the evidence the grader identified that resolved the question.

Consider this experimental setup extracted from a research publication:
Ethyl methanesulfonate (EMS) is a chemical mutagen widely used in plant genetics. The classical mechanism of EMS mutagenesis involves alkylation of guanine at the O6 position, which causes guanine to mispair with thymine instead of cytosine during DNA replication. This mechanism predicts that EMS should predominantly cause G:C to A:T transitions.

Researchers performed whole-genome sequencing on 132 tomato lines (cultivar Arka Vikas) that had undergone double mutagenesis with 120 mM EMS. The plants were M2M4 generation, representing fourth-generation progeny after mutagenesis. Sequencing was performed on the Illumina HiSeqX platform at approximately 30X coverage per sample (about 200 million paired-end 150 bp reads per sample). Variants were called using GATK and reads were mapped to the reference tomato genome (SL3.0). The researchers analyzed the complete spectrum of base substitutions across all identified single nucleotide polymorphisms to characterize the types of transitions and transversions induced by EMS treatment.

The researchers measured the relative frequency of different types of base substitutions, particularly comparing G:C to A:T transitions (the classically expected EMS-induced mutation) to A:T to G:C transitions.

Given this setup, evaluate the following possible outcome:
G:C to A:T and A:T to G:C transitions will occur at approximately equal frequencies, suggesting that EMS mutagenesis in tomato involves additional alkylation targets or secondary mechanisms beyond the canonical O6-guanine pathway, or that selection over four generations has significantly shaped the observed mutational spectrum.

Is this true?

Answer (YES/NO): YES